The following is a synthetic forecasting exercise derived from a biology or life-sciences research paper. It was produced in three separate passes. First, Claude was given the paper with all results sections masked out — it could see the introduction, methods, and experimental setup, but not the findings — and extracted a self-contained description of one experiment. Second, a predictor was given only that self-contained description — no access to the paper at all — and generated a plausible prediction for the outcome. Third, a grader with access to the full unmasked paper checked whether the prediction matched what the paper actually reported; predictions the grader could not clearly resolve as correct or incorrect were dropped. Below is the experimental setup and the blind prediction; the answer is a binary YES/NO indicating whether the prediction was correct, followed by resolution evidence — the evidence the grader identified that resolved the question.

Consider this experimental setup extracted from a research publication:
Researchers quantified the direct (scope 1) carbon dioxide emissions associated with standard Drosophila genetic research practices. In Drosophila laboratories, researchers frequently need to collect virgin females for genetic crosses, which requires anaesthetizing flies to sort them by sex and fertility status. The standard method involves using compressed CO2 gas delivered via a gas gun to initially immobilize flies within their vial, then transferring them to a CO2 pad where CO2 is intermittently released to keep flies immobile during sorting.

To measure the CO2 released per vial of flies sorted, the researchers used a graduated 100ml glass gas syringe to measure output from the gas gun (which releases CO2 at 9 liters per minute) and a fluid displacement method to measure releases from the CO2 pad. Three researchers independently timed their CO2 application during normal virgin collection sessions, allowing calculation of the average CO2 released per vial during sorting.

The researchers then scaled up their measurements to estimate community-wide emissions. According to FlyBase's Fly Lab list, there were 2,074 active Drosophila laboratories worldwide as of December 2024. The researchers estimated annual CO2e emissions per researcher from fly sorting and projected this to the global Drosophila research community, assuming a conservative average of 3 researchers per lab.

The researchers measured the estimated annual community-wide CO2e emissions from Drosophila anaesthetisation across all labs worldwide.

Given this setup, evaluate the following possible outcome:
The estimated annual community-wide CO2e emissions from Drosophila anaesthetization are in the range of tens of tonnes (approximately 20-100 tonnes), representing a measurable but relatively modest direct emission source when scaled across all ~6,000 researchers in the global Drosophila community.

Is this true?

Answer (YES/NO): YES